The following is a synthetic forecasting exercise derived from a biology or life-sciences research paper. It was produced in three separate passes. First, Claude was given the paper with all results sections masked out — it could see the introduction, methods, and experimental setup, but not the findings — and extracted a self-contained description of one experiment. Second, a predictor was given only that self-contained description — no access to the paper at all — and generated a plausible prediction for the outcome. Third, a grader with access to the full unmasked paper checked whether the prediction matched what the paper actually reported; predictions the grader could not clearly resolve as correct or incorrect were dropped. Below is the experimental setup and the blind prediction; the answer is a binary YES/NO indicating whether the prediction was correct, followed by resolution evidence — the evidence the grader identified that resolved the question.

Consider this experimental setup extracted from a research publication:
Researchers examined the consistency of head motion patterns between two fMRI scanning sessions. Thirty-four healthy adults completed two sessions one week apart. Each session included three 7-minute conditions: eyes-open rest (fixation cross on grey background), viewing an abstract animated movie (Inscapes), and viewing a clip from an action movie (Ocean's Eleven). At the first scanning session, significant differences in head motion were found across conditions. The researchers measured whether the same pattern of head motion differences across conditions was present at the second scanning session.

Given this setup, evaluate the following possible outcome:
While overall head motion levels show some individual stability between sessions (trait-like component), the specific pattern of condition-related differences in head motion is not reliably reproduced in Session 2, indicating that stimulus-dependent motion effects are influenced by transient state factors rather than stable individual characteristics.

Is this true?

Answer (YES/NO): YES